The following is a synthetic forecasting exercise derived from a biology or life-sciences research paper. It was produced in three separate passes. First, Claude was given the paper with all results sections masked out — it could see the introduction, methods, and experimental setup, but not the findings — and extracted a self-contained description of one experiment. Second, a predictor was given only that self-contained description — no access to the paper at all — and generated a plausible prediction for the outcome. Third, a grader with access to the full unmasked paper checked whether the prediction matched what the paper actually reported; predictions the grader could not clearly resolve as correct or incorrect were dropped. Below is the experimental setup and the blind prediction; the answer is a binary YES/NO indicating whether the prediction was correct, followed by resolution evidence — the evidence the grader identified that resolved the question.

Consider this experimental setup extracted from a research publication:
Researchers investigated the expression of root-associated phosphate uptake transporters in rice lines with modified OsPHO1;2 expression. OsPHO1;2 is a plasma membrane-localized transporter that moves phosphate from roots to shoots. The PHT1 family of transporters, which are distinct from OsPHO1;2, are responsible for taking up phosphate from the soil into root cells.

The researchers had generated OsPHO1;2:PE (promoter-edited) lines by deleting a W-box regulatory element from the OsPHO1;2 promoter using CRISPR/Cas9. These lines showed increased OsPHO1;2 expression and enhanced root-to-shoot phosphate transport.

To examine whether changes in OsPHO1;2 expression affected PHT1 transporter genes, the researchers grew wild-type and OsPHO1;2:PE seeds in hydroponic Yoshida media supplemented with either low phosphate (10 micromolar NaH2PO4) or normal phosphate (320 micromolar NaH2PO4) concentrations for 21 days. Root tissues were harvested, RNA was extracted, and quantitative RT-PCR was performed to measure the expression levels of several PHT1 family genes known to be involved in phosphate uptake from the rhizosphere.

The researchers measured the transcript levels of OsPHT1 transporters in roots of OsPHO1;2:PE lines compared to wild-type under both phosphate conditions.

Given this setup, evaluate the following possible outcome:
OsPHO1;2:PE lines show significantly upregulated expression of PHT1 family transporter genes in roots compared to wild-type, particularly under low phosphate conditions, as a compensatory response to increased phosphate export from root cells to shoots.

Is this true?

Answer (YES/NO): NO